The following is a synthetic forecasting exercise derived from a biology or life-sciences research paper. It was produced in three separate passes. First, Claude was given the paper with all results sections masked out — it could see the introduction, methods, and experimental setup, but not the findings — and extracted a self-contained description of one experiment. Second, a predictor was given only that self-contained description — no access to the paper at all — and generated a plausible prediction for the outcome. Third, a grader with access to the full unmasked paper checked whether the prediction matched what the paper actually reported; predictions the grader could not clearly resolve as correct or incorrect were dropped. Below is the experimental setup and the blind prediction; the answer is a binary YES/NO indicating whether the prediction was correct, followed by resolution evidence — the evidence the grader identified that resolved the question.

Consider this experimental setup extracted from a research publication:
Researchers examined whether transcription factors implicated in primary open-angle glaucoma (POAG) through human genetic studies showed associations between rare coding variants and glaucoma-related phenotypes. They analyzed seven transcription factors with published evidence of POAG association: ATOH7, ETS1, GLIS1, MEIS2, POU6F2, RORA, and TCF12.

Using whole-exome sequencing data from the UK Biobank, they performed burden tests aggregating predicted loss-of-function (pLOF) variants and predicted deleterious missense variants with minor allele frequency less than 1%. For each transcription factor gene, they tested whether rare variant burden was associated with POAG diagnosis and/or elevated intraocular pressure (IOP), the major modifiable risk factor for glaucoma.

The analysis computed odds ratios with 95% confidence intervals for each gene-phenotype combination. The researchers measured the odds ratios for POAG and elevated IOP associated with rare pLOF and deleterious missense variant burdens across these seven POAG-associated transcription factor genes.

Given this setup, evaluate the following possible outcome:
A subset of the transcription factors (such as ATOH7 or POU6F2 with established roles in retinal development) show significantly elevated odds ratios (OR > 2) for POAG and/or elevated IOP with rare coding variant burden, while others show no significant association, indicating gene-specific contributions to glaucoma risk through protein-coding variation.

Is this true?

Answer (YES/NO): NO